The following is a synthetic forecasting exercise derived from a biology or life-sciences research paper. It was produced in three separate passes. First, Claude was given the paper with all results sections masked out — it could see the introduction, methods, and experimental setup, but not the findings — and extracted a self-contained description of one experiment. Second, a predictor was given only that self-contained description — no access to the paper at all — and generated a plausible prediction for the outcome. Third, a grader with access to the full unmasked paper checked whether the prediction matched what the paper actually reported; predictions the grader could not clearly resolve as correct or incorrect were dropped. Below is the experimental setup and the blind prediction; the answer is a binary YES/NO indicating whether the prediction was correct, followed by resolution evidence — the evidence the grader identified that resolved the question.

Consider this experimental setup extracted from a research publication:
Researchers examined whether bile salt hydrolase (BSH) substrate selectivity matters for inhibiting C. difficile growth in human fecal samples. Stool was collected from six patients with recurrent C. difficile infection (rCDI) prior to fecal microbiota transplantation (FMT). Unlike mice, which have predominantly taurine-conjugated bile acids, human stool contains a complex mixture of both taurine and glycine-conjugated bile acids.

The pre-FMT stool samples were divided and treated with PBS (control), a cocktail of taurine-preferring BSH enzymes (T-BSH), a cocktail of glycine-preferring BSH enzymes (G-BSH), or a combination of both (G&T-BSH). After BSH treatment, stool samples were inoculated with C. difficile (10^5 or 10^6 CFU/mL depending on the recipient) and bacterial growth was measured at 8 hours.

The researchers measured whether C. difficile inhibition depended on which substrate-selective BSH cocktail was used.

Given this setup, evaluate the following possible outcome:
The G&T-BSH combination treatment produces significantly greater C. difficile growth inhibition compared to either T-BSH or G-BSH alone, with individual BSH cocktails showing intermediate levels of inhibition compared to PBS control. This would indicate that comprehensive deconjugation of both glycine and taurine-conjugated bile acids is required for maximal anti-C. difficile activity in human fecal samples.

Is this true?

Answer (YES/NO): NO